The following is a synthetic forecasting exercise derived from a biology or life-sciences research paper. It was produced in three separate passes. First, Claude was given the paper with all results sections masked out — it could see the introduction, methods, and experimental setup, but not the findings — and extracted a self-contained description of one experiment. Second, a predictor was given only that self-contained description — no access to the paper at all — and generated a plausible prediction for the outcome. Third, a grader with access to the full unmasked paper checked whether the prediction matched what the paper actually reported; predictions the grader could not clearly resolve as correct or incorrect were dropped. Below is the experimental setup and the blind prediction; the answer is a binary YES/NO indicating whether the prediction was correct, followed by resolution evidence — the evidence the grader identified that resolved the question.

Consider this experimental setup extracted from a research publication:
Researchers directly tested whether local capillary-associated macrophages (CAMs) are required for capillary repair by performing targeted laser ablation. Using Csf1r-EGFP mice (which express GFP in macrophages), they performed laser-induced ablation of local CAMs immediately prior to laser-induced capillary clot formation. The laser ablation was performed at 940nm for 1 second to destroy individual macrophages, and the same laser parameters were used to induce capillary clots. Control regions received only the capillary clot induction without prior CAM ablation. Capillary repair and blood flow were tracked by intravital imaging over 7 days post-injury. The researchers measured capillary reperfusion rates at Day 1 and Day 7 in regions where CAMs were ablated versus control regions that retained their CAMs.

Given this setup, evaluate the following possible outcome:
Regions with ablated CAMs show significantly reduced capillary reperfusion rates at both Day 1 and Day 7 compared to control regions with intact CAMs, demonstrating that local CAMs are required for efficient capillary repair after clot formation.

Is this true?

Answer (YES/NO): YES